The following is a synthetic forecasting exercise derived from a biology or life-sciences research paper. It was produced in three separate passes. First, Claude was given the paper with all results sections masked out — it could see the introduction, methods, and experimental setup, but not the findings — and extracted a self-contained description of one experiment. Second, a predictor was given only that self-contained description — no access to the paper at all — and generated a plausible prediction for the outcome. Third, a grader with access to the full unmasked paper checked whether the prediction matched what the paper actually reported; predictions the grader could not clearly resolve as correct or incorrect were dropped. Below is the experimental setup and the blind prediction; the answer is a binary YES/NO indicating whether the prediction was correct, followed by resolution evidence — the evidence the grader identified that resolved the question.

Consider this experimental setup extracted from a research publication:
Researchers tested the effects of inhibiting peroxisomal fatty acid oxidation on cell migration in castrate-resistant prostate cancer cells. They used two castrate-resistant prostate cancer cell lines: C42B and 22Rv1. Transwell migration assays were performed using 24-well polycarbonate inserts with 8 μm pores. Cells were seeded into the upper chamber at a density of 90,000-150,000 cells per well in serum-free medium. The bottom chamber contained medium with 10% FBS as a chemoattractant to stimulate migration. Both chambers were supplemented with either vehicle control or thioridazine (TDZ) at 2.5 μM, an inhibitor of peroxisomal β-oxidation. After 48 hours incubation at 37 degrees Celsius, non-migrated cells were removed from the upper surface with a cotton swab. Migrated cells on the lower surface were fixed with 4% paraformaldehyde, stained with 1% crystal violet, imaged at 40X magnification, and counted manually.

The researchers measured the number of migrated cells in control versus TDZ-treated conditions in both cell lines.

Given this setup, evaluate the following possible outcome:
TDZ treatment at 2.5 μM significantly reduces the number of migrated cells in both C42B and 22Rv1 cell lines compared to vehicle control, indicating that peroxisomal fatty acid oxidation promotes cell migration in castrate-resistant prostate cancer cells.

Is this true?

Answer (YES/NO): YES